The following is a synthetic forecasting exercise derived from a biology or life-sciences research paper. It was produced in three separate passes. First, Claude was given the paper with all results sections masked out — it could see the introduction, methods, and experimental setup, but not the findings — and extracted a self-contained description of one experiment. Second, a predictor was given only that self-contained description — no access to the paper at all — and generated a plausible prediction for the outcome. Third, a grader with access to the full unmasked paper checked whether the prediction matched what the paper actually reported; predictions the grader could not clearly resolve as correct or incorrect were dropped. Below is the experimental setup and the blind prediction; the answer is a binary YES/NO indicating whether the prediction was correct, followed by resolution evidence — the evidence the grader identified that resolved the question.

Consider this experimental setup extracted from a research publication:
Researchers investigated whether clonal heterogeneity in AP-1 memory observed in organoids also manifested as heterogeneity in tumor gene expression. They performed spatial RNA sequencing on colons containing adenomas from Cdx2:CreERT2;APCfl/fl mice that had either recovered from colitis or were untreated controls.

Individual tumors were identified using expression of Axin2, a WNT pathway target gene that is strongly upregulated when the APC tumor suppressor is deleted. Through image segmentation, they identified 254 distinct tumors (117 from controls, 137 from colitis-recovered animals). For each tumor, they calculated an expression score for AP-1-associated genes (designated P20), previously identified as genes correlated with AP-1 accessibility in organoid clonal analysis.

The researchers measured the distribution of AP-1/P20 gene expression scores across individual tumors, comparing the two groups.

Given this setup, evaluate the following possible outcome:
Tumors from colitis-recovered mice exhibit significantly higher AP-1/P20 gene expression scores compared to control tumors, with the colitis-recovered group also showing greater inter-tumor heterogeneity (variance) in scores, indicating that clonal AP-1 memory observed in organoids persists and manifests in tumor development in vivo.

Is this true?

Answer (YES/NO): YES